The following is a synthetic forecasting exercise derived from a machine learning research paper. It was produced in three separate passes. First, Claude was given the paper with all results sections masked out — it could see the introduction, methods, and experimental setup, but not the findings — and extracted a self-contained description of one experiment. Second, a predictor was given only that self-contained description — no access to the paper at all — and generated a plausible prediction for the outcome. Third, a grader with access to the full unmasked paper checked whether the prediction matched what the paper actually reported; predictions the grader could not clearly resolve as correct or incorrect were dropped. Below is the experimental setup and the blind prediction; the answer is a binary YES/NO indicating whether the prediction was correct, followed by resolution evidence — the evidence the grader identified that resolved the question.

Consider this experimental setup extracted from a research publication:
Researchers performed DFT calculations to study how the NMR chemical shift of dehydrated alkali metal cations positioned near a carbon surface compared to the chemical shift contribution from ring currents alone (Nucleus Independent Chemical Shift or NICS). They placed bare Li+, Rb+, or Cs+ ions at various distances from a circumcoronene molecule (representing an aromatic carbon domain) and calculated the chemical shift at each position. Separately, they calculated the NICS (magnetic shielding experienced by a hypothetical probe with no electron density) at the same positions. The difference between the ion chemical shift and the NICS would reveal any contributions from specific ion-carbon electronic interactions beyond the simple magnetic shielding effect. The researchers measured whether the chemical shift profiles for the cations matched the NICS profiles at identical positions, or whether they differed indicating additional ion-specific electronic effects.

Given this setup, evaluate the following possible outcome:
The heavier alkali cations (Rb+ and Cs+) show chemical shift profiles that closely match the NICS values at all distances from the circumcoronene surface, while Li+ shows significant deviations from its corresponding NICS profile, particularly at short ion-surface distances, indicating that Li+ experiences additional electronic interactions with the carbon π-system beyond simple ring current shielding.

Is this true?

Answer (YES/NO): NO